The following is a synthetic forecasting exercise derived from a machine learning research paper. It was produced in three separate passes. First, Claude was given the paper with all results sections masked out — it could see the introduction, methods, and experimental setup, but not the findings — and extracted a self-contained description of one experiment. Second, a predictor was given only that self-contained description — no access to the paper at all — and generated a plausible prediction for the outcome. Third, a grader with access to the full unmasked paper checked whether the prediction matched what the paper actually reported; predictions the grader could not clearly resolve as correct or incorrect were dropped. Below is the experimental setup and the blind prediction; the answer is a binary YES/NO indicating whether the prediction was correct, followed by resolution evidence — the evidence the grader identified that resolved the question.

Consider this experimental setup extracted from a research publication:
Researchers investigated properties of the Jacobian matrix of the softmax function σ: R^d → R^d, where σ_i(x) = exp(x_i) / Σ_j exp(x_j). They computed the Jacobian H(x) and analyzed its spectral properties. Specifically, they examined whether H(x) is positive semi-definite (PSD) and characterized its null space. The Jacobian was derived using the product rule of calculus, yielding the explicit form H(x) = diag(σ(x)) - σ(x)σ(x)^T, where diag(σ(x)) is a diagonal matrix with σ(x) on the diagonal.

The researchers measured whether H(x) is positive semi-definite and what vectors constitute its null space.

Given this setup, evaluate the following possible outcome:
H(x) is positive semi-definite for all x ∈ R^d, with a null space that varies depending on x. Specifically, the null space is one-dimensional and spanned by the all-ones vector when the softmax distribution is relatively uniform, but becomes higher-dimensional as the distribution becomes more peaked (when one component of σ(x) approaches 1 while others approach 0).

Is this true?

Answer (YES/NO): NO